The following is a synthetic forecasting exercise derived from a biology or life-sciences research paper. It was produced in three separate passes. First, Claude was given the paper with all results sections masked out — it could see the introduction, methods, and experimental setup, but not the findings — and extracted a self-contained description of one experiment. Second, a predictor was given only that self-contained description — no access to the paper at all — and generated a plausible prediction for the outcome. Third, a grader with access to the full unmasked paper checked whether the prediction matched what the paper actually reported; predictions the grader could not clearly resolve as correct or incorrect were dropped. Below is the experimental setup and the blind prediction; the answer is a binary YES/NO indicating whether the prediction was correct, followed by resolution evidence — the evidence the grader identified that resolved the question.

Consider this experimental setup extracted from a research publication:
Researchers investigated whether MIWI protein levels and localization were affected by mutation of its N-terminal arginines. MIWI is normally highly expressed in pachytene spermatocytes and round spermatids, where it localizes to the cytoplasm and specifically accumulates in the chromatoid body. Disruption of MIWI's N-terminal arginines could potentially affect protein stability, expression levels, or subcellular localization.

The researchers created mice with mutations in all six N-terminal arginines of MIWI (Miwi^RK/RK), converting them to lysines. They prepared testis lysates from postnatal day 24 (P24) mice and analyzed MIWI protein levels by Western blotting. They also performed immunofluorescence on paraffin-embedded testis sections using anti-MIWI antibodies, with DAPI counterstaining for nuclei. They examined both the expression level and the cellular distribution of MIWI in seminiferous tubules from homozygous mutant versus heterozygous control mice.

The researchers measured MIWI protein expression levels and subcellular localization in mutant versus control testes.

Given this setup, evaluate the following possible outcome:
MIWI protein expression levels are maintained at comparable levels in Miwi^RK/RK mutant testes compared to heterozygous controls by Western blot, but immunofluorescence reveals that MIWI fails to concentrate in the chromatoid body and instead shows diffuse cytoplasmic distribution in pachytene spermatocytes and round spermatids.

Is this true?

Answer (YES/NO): NO